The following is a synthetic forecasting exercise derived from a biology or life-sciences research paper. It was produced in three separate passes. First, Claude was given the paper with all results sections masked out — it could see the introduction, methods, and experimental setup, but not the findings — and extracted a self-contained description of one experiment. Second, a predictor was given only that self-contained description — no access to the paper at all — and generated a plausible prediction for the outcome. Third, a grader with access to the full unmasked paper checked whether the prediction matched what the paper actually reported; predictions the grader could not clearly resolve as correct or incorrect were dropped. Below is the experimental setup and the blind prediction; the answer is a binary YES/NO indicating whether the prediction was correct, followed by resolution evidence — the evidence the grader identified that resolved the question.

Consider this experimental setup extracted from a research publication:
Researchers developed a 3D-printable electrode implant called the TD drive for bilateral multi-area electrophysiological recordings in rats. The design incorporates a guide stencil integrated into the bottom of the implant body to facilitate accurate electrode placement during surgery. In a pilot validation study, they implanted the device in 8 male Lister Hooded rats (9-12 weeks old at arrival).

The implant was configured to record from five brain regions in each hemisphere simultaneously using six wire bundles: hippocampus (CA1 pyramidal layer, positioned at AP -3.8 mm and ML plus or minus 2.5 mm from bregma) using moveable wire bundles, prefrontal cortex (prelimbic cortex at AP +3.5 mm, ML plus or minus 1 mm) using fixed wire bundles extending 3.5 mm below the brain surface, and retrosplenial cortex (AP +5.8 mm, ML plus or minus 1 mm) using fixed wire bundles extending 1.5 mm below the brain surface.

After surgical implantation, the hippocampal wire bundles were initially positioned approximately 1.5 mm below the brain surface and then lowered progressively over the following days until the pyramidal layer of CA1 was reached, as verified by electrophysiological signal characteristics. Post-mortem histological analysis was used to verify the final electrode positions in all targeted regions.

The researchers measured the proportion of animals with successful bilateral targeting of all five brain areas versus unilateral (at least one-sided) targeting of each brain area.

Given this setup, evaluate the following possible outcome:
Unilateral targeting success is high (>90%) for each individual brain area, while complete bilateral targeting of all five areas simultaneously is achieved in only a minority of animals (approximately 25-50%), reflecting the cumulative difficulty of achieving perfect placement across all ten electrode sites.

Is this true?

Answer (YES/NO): NO